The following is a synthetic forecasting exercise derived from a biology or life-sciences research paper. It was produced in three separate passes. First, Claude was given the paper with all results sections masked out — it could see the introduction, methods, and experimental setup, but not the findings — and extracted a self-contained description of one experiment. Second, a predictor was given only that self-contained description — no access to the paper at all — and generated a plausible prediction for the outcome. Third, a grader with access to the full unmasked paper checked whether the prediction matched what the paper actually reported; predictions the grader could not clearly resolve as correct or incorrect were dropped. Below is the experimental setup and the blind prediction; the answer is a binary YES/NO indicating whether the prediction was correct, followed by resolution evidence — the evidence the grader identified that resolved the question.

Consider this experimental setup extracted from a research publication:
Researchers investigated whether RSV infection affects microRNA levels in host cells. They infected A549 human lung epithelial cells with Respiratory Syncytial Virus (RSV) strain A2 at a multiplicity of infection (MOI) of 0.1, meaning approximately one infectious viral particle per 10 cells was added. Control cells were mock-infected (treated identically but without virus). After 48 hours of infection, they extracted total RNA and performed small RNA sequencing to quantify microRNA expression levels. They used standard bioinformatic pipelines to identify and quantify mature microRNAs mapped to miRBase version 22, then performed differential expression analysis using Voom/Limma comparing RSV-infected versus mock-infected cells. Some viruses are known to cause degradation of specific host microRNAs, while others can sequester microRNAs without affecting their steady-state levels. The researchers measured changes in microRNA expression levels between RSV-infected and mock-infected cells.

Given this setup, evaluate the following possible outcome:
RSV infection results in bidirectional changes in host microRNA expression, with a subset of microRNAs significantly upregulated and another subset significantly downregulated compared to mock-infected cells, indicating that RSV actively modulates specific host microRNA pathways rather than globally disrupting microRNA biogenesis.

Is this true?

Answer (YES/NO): NO